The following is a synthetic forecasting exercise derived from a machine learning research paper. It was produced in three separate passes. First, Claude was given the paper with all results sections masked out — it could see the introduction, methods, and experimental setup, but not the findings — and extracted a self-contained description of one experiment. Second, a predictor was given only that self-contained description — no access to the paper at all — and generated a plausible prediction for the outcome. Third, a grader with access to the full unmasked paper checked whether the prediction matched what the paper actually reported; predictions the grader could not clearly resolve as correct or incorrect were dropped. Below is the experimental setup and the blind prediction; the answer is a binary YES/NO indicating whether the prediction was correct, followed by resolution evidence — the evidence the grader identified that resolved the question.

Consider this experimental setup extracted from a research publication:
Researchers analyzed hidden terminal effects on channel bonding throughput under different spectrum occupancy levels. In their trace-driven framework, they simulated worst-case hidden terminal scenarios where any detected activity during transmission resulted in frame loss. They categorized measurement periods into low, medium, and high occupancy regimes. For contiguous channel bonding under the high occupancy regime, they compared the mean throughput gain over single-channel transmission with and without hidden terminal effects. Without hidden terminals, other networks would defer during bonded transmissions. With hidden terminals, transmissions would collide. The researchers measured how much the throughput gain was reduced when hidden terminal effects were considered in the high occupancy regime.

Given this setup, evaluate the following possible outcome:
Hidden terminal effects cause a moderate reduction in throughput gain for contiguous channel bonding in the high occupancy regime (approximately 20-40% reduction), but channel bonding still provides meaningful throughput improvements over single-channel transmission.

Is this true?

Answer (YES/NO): NO